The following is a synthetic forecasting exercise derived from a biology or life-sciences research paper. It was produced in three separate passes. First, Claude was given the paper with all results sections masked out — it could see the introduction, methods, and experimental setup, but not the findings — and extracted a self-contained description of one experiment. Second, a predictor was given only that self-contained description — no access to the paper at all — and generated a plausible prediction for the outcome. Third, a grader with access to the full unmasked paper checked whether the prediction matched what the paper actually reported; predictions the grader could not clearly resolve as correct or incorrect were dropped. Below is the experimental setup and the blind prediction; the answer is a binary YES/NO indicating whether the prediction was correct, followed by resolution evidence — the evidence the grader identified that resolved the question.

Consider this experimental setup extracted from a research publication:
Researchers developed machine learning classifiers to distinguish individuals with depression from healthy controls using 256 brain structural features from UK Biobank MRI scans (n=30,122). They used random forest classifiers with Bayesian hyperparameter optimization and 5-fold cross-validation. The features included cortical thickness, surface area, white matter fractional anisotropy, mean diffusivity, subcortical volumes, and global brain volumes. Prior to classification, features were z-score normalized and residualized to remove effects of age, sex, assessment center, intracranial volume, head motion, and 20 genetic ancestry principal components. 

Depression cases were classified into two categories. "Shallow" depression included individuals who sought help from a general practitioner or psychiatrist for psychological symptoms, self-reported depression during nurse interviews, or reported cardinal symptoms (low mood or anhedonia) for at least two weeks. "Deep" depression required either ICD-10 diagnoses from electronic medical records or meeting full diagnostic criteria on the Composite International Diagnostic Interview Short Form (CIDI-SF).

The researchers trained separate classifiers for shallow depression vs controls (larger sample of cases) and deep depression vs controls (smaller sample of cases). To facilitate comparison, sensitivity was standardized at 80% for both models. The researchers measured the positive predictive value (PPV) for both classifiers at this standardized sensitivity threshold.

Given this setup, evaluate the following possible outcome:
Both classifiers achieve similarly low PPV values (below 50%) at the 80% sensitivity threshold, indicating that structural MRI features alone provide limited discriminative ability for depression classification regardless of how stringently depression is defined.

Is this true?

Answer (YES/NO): NO